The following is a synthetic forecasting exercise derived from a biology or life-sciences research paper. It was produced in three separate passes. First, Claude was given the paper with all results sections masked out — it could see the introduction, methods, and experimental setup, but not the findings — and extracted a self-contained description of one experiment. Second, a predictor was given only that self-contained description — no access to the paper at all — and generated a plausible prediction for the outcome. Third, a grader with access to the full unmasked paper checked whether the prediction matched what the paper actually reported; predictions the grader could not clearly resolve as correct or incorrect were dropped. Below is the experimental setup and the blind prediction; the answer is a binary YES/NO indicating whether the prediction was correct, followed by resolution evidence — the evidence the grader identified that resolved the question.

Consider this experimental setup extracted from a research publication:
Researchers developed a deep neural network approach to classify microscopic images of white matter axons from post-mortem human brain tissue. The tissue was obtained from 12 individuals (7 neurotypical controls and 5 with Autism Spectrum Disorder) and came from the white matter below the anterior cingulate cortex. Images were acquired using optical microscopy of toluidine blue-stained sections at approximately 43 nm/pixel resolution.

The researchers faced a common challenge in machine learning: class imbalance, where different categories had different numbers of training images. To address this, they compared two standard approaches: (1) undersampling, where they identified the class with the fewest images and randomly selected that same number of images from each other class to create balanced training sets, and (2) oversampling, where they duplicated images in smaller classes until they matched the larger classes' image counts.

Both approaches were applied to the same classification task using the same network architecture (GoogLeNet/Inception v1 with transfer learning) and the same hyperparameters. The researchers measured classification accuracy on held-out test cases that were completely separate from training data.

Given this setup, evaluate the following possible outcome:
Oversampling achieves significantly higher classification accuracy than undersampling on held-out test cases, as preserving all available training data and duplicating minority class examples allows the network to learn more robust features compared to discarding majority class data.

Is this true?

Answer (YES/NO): NO